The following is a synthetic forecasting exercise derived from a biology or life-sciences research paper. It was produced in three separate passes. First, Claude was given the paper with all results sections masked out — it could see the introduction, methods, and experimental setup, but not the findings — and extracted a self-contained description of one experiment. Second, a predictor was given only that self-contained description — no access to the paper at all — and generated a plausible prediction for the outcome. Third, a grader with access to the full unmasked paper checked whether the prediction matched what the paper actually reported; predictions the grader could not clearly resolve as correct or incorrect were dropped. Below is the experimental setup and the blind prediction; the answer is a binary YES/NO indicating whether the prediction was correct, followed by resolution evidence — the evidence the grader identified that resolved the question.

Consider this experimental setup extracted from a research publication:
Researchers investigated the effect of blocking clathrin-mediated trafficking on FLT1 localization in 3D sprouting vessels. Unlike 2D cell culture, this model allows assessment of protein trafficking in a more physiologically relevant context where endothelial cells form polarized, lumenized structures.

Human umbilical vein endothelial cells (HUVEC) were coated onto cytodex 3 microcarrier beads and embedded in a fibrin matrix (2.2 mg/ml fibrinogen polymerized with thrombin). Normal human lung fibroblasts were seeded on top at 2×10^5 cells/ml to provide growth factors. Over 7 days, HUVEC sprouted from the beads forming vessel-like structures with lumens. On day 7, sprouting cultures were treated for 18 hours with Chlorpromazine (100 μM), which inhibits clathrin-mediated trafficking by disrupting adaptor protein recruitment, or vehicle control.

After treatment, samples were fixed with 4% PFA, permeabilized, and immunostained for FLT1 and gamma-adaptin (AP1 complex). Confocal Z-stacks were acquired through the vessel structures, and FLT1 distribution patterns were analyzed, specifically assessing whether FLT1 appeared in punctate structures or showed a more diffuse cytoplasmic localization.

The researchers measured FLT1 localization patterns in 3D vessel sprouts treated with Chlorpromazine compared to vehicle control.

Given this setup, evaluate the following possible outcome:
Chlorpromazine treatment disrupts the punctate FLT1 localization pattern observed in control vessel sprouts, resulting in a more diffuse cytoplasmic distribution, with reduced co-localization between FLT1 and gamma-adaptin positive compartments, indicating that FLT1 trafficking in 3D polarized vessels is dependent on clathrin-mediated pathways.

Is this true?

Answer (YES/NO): NO